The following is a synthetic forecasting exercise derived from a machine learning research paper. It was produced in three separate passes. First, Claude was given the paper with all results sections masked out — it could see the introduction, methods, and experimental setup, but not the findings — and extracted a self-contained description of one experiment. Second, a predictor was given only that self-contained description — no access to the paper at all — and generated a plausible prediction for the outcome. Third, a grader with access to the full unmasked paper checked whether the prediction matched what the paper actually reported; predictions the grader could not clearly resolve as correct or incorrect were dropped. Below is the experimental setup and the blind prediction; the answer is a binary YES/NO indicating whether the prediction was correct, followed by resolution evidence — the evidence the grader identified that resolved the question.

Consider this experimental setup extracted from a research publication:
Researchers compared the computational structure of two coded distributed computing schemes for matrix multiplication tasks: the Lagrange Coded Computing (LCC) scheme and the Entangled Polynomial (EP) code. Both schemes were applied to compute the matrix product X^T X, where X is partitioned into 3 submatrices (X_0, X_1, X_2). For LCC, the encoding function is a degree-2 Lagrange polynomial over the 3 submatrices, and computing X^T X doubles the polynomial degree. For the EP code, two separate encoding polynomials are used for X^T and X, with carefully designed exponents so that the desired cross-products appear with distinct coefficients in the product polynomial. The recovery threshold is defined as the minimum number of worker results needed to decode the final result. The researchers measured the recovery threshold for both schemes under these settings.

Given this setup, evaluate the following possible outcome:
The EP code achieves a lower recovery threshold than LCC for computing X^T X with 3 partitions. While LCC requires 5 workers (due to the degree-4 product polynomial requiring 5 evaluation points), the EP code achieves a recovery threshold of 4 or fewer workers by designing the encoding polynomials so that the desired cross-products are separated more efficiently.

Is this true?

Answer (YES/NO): NO